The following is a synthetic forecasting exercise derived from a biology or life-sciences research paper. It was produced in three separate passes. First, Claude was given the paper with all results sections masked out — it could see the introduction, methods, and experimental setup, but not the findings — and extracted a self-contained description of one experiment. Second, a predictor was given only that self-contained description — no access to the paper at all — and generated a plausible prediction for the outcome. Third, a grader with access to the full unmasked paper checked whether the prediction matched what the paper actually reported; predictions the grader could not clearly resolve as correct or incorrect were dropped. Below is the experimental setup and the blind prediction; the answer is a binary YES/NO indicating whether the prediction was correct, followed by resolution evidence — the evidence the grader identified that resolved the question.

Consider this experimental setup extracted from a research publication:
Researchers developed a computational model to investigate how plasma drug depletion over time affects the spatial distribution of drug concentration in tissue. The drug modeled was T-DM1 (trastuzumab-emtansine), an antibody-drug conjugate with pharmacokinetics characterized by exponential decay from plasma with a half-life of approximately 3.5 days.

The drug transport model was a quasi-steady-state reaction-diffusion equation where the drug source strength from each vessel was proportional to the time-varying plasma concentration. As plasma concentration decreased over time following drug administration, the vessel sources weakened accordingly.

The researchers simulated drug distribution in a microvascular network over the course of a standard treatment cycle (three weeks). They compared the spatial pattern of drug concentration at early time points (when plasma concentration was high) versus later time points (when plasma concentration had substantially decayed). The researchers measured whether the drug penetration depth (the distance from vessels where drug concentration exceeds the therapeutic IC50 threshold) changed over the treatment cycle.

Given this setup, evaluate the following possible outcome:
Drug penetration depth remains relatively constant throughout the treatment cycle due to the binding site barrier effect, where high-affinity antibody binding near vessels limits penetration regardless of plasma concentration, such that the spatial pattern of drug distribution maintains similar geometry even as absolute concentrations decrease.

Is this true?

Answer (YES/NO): NO